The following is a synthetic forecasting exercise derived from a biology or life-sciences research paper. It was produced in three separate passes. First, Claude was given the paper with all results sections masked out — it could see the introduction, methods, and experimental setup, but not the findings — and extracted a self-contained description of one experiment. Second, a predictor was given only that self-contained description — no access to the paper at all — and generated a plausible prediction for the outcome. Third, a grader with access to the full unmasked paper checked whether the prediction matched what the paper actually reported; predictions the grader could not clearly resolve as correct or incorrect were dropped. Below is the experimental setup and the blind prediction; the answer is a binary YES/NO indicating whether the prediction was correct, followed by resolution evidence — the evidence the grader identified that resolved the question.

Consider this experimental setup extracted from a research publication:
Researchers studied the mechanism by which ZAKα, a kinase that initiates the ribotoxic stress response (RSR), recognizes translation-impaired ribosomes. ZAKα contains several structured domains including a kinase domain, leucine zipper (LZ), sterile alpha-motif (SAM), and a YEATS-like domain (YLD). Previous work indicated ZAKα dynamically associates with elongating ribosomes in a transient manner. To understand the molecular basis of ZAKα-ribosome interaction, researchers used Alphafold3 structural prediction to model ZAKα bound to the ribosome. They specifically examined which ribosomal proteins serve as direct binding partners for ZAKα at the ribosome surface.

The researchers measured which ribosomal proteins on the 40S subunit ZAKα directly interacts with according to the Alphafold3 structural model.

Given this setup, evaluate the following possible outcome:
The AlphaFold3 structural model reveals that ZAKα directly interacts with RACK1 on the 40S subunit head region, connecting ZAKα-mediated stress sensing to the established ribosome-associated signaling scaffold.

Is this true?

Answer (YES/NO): YES